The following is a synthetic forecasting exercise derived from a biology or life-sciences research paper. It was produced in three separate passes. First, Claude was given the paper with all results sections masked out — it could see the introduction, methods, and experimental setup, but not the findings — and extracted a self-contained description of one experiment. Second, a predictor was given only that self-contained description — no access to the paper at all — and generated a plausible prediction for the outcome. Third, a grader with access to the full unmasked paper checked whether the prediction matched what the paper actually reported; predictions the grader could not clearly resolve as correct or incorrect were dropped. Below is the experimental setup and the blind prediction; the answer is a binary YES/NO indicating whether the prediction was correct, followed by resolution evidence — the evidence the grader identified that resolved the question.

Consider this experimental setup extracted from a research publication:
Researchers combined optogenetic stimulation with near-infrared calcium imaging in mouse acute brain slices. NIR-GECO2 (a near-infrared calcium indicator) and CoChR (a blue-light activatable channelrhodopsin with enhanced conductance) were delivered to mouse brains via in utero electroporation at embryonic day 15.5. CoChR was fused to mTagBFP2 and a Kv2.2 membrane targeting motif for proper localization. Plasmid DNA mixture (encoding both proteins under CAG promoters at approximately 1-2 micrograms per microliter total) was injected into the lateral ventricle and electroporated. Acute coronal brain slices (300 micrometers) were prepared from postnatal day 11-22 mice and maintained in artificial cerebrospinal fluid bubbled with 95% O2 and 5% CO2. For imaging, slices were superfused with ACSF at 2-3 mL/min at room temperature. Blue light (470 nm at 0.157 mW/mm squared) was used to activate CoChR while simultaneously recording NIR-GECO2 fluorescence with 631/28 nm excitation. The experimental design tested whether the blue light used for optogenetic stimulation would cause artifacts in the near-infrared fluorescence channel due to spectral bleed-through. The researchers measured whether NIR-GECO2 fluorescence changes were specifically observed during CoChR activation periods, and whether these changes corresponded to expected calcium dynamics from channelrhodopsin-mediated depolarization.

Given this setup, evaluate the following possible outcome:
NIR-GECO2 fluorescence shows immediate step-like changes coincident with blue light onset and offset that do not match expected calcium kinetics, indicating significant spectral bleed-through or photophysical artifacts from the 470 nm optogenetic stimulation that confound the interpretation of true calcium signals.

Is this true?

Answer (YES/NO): NO